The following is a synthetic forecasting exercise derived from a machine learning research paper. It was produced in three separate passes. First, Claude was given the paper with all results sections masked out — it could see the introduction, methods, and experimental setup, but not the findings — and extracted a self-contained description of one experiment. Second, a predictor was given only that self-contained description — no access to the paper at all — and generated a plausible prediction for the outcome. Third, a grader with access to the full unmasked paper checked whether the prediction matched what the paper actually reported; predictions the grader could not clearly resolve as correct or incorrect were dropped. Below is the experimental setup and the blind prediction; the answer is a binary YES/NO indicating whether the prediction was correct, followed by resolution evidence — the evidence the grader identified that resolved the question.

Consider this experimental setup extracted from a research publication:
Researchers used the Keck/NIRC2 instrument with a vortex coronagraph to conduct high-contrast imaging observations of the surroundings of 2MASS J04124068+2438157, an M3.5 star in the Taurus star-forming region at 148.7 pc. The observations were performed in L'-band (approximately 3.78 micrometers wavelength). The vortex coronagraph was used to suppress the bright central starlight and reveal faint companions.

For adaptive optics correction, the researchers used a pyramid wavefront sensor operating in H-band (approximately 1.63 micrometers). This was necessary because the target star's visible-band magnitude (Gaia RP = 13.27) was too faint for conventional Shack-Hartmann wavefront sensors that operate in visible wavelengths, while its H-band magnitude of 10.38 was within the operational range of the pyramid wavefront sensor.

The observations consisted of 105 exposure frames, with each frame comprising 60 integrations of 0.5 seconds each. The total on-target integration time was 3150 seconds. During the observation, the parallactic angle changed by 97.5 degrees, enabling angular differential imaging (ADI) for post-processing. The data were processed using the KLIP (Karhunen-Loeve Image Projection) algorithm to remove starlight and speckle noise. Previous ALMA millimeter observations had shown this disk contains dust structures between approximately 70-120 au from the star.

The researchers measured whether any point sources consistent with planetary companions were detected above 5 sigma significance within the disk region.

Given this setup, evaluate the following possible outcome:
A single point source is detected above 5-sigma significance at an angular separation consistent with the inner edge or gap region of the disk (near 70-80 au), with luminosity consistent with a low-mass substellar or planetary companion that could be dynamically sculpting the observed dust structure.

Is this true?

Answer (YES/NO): NO